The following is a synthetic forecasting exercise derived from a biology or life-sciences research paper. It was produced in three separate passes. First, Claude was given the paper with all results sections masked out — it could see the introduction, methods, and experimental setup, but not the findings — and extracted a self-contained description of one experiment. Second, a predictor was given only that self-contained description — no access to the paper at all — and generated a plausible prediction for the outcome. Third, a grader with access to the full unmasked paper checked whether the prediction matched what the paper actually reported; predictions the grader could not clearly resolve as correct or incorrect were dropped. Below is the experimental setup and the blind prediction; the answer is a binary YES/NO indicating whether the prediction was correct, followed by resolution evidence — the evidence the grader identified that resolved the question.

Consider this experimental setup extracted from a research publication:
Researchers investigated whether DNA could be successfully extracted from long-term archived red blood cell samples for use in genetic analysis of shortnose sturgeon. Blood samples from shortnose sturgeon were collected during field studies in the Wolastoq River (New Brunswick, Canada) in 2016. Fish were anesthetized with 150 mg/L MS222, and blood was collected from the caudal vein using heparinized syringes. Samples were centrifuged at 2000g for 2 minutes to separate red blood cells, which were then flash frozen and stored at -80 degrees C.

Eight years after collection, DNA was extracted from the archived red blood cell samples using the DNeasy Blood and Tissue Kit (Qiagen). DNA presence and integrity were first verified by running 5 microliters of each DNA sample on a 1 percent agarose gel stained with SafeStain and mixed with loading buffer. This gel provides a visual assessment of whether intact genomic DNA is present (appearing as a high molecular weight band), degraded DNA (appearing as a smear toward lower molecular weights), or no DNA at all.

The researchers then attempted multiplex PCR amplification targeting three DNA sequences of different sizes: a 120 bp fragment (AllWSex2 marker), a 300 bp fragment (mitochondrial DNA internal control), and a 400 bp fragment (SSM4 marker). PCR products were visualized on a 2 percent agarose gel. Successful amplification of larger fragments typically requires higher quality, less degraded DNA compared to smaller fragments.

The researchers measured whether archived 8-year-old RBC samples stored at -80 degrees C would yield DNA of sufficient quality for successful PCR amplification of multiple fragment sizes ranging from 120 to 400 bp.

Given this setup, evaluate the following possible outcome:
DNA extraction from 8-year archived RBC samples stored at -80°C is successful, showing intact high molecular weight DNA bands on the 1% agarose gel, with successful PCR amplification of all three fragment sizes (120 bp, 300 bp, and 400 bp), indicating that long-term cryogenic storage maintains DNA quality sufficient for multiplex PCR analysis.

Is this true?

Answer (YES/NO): NO